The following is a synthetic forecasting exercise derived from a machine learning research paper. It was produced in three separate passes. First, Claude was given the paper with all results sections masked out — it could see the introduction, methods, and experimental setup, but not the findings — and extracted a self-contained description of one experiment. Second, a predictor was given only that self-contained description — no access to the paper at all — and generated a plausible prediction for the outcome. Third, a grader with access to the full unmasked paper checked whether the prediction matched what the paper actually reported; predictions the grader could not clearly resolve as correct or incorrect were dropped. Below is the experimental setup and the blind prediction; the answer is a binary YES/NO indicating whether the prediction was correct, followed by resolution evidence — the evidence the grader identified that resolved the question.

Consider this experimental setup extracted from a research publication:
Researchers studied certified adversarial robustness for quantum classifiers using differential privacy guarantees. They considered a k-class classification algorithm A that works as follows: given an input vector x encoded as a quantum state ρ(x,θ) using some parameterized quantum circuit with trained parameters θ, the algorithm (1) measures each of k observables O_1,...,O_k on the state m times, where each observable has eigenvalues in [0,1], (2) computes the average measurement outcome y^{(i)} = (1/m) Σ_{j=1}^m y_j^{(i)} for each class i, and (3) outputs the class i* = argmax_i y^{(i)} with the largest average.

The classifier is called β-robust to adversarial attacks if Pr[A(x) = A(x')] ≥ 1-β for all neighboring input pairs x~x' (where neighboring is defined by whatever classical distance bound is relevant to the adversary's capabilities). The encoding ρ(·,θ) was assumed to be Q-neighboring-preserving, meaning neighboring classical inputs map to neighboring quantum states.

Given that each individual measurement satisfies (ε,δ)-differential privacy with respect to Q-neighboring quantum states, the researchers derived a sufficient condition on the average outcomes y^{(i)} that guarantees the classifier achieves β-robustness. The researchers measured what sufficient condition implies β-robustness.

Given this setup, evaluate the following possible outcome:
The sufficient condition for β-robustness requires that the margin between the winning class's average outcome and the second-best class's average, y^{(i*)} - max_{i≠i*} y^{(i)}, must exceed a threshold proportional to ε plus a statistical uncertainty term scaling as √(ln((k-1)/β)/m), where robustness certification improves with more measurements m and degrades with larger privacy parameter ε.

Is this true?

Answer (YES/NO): NO